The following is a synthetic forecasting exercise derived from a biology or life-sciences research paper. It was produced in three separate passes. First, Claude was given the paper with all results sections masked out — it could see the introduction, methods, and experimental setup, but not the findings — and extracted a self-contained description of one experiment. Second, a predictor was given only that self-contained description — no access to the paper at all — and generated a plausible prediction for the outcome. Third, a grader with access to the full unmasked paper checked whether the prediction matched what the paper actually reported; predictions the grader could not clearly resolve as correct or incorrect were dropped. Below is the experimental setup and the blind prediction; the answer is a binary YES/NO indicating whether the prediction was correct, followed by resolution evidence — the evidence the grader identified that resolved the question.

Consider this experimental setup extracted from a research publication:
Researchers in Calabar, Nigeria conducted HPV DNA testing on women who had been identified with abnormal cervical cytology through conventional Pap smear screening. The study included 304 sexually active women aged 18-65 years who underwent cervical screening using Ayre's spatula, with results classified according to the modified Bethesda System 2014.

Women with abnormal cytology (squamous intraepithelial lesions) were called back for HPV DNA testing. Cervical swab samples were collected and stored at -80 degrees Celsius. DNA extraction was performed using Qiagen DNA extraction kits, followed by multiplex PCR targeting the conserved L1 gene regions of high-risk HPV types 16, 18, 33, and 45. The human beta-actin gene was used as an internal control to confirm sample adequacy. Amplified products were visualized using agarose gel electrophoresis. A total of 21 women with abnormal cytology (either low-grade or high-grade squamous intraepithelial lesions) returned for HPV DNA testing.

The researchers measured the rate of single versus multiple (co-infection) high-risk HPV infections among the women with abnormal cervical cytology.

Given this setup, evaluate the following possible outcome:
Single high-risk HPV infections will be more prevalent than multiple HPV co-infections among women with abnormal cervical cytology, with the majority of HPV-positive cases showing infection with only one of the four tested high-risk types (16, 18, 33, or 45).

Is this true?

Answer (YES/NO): NO